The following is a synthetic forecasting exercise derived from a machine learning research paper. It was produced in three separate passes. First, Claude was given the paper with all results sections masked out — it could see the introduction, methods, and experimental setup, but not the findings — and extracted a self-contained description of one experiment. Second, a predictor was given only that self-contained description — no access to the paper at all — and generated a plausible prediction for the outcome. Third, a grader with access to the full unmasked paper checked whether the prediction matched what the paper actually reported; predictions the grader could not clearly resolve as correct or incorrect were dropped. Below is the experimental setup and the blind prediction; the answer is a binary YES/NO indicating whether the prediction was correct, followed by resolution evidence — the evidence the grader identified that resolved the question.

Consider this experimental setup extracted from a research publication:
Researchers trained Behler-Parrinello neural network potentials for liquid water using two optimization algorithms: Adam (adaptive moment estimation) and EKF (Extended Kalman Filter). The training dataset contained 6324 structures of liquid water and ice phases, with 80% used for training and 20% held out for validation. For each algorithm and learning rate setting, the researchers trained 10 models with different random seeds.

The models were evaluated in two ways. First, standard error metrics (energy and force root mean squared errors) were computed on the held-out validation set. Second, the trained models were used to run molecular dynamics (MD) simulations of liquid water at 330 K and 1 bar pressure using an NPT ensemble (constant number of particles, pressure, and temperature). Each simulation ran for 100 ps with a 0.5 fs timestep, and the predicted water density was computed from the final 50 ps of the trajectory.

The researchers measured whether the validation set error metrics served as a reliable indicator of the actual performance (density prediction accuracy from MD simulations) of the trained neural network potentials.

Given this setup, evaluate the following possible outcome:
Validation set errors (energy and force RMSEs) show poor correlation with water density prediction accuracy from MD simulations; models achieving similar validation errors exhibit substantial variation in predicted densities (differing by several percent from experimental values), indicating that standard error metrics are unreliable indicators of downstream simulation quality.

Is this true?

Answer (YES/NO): YES